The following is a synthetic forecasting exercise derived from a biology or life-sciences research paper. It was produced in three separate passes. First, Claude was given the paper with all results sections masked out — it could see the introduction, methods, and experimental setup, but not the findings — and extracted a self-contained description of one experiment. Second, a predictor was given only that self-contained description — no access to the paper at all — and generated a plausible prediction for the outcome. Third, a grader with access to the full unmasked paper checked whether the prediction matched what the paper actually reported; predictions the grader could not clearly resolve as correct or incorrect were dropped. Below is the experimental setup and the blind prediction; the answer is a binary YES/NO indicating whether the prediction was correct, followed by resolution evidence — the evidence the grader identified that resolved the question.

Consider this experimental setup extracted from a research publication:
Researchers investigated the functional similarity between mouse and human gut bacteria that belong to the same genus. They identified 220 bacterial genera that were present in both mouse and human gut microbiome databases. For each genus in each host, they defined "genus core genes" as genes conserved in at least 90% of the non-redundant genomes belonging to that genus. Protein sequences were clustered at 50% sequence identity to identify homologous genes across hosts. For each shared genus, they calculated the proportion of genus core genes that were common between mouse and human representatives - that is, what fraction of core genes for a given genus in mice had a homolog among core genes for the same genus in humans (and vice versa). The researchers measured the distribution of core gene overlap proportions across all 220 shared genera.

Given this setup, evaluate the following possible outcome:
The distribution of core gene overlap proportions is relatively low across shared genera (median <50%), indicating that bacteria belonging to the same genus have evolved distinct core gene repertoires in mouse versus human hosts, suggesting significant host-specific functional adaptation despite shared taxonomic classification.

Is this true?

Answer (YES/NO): YES